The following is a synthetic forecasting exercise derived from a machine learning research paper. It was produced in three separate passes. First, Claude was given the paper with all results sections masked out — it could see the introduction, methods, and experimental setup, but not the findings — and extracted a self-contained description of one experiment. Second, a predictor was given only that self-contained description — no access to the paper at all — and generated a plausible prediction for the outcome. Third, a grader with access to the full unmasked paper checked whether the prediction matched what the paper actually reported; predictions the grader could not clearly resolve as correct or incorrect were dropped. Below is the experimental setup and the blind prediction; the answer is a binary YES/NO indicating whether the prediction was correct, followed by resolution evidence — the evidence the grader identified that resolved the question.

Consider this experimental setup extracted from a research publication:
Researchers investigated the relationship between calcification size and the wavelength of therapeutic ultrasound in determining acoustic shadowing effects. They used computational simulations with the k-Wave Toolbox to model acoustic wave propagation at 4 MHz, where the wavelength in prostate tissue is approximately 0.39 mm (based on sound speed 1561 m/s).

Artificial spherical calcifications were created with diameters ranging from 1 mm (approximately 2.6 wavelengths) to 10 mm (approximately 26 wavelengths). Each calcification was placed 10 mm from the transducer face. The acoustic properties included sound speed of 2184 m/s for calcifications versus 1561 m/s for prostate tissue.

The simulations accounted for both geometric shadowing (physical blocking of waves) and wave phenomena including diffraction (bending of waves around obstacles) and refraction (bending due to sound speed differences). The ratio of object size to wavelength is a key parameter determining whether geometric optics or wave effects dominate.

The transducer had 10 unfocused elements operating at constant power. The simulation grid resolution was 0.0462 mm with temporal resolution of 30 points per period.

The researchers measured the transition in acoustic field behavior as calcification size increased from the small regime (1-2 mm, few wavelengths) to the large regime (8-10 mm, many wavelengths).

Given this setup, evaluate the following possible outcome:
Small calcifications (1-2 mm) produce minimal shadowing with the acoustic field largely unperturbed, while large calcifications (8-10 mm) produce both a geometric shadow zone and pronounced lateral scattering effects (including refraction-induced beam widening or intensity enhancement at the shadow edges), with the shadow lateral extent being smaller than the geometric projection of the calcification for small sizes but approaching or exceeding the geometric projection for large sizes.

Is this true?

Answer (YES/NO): NO